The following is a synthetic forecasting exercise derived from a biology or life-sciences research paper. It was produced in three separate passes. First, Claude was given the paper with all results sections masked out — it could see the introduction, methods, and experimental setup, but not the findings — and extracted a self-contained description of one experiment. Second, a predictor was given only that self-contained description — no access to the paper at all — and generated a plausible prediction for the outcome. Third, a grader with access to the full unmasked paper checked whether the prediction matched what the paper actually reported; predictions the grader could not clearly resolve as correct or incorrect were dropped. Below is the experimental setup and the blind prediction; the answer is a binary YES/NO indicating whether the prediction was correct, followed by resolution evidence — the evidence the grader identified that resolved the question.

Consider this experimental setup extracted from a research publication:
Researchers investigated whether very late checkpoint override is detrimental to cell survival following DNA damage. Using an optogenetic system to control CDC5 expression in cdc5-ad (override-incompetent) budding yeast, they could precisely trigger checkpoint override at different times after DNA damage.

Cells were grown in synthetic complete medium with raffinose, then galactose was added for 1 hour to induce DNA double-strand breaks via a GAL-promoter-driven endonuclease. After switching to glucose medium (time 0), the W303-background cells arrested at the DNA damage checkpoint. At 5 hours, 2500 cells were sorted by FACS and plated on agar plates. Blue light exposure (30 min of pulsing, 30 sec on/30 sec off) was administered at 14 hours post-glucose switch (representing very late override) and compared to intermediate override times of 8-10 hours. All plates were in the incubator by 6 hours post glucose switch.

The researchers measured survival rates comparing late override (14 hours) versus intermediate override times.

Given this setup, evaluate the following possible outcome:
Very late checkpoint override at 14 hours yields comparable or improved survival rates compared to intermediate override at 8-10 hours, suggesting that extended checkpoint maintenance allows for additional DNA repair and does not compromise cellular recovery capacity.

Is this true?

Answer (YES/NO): NO